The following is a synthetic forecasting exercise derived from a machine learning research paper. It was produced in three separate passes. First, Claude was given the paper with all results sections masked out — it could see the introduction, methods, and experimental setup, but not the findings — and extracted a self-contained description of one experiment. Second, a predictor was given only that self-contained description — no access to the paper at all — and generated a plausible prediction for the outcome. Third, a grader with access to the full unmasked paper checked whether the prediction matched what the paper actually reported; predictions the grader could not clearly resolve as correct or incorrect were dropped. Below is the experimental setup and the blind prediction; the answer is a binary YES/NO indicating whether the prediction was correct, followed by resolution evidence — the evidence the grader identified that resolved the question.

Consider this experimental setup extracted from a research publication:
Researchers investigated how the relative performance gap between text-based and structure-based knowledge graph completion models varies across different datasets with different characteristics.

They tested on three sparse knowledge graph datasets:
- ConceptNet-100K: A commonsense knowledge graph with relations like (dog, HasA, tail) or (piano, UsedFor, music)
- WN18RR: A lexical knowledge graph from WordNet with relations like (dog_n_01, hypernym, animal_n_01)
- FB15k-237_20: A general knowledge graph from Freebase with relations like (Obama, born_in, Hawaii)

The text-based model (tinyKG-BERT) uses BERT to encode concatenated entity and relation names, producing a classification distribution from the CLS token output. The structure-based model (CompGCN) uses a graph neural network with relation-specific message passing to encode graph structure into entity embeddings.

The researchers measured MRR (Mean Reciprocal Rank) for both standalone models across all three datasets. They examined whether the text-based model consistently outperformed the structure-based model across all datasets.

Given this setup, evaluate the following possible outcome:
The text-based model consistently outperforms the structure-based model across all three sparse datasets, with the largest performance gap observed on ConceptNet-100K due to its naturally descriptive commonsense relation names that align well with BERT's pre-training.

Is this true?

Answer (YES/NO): NO